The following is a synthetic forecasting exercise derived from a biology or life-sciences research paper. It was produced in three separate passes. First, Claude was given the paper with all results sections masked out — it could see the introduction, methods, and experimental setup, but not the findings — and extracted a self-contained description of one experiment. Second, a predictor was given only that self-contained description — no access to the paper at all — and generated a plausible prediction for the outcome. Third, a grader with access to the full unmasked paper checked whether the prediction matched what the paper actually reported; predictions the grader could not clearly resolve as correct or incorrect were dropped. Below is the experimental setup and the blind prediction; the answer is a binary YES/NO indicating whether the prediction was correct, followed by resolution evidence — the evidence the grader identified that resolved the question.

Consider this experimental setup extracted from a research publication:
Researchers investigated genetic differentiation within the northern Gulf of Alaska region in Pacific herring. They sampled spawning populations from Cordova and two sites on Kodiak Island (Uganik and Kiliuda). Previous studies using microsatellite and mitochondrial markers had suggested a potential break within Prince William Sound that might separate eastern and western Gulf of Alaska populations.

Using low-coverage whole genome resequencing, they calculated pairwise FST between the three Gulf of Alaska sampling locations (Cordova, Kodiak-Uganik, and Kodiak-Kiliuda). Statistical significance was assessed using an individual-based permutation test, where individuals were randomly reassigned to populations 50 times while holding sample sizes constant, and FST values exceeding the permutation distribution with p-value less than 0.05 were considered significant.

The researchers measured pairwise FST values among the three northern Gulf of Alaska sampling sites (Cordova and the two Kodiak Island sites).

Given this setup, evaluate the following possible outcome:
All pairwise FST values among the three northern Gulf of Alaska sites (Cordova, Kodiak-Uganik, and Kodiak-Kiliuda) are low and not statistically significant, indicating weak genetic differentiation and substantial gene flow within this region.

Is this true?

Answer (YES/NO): YES